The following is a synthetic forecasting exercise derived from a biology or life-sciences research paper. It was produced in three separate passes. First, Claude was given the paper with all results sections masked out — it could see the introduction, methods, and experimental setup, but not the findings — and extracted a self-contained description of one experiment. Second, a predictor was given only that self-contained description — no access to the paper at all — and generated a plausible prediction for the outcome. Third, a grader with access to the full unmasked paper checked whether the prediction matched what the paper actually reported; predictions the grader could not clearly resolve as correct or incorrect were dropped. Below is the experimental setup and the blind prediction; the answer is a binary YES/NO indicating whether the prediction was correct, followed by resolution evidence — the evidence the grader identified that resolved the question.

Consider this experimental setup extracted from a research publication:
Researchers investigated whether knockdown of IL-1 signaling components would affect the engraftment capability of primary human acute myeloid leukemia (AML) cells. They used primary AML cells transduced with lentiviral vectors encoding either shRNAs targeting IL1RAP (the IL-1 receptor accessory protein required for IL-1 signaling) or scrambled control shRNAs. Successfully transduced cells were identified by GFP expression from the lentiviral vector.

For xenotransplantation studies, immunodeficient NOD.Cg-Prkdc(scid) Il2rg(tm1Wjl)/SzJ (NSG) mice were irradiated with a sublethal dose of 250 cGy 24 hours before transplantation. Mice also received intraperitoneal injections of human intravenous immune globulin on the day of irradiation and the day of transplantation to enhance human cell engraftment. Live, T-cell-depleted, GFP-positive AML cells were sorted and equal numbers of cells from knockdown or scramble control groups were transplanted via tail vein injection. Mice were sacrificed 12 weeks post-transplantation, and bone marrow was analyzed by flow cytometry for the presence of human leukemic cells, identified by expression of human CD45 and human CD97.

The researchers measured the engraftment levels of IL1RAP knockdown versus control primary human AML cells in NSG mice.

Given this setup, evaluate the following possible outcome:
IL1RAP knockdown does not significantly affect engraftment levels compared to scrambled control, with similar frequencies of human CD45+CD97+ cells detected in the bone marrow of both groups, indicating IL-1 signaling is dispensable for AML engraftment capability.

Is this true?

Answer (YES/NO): NO